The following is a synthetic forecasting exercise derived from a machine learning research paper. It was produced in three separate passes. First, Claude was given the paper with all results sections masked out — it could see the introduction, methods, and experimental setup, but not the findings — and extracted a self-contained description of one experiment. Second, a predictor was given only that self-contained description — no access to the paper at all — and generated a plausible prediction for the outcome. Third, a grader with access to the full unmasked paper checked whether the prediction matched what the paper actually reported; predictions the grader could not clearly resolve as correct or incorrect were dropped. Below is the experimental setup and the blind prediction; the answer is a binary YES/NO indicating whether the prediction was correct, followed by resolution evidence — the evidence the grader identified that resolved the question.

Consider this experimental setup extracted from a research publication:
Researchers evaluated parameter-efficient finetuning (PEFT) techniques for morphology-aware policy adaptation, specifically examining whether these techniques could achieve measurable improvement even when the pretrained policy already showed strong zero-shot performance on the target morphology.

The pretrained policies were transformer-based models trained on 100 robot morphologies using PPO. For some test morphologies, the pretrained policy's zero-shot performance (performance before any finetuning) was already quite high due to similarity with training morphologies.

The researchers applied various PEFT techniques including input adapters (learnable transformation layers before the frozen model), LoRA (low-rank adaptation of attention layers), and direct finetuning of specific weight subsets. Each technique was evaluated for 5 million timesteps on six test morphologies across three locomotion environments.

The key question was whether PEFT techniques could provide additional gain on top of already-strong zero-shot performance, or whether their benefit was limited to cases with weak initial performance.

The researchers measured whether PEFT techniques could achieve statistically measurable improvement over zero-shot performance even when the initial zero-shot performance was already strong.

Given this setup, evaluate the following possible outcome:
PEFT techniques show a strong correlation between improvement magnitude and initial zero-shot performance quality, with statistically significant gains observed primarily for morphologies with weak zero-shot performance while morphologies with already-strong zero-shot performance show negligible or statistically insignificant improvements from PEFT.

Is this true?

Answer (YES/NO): NO